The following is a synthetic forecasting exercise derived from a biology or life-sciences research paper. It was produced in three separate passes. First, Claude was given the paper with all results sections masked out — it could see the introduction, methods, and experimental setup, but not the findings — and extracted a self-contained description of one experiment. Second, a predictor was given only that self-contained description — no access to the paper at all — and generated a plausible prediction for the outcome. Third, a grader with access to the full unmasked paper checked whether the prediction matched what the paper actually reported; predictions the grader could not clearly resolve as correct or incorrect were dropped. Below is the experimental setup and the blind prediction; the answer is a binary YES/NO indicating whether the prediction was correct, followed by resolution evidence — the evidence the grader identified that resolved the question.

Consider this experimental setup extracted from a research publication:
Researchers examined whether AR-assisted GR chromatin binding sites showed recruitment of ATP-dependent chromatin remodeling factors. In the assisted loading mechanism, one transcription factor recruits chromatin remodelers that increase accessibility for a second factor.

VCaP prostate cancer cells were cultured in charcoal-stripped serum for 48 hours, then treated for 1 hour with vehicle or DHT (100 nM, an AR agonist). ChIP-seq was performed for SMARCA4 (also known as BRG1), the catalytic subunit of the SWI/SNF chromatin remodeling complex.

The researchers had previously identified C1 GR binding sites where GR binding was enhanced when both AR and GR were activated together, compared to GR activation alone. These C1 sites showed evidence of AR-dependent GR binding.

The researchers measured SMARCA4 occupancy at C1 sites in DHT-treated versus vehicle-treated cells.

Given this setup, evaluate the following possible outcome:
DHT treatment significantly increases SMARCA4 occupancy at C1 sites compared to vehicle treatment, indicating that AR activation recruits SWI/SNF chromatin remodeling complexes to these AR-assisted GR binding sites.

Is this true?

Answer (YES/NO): YES